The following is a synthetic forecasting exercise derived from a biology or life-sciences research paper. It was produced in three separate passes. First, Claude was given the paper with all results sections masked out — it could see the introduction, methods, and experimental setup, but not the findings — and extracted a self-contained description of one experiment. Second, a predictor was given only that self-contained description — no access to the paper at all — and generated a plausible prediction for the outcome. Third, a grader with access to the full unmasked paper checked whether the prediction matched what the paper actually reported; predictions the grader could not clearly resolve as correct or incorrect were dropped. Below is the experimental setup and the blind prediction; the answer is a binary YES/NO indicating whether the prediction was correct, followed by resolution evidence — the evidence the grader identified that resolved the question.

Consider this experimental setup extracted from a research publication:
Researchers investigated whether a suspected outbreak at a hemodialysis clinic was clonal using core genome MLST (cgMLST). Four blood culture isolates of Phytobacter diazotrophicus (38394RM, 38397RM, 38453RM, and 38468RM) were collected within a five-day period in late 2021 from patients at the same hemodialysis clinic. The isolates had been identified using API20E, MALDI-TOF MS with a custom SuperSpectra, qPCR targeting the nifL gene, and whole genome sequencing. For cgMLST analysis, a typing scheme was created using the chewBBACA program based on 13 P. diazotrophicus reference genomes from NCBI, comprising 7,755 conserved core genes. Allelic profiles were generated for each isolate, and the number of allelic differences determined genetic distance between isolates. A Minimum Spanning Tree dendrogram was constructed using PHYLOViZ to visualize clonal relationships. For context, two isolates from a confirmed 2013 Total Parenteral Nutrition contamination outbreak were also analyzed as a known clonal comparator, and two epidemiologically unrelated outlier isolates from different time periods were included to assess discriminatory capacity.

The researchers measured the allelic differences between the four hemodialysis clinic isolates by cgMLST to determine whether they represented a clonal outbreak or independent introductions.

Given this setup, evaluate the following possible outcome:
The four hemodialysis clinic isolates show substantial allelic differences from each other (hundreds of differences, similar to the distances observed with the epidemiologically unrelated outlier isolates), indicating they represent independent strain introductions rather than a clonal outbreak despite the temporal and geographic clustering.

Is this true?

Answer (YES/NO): NO